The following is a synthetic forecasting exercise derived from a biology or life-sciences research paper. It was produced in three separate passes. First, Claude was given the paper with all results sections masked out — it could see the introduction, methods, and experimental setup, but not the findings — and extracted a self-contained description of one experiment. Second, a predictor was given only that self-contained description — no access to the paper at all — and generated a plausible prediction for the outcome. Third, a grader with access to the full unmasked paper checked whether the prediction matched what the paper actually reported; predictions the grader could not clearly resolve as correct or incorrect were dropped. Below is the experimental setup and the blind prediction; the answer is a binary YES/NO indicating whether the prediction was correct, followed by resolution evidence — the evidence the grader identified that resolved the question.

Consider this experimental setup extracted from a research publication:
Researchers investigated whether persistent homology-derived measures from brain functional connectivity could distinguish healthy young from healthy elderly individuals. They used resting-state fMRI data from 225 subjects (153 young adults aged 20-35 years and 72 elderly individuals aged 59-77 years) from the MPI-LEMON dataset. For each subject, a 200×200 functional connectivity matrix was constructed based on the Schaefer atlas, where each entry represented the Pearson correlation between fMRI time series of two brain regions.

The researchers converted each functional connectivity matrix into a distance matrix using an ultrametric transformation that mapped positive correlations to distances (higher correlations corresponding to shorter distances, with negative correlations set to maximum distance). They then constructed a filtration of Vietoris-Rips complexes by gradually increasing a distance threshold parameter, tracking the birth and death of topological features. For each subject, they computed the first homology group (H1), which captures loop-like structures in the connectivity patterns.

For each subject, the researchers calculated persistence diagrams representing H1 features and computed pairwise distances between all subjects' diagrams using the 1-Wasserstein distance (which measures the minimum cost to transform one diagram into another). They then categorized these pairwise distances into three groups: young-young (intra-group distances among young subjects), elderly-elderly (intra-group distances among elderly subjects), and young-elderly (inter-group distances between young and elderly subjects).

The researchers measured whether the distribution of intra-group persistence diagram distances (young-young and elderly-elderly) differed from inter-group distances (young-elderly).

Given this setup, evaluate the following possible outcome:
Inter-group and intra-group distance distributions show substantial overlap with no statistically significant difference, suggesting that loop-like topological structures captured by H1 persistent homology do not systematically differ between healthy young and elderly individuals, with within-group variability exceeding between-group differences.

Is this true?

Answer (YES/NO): NO